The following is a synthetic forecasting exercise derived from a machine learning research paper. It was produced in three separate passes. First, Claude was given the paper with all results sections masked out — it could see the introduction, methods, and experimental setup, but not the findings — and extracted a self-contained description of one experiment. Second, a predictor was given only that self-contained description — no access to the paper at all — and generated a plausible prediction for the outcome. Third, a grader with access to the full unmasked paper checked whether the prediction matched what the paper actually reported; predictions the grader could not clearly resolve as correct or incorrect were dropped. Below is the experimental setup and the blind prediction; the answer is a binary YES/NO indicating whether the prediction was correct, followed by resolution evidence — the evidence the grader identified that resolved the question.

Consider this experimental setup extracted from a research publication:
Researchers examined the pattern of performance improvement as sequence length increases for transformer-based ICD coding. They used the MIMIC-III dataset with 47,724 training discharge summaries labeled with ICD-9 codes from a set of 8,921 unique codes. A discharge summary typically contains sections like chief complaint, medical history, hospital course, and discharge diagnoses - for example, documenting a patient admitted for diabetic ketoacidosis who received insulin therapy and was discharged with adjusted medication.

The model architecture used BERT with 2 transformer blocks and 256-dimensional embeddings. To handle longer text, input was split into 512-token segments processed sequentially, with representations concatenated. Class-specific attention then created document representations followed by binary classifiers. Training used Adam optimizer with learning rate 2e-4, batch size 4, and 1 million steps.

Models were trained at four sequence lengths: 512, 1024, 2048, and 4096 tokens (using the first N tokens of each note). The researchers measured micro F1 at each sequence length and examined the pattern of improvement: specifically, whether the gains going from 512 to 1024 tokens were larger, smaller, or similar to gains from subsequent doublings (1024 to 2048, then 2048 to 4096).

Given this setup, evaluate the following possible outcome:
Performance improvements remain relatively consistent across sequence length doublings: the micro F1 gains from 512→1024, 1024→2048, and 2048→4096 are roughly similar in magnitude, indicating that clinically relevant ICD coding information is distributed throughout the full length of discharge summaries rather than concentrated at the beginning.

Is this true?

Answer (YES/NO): NO